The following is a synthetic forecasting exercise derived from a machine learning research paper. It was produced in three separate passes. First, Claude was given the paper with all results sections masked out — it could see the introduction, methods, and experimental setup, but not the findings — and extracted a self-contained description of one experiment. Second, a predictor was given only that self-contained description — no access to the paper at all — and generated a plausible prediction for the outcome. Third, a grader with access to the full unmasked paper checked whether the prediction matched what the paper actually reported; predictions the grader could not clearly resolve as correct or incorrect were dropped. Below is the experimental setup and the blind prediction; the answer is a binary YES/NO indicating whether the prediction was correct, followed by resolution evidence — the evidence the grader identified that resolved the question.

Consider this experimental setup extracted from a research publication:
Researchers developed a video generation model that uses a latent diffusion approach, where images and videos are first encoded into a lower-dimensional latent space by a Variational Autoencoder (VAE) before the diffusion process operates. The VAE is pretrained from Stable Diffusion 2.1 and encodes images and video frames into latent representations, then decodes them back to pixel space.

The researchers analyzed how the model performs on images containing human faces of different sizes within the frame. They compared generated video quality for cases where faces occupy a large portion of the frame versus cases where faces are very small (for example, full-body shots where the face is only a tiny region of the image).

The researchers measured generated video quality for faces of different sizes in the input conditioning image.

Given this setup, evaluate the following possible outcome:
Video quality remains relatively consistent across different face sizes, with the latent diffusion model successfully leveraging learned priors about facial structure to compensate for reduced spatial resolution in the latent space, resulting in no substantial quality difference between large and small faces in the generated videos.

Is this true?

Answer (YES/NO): NO